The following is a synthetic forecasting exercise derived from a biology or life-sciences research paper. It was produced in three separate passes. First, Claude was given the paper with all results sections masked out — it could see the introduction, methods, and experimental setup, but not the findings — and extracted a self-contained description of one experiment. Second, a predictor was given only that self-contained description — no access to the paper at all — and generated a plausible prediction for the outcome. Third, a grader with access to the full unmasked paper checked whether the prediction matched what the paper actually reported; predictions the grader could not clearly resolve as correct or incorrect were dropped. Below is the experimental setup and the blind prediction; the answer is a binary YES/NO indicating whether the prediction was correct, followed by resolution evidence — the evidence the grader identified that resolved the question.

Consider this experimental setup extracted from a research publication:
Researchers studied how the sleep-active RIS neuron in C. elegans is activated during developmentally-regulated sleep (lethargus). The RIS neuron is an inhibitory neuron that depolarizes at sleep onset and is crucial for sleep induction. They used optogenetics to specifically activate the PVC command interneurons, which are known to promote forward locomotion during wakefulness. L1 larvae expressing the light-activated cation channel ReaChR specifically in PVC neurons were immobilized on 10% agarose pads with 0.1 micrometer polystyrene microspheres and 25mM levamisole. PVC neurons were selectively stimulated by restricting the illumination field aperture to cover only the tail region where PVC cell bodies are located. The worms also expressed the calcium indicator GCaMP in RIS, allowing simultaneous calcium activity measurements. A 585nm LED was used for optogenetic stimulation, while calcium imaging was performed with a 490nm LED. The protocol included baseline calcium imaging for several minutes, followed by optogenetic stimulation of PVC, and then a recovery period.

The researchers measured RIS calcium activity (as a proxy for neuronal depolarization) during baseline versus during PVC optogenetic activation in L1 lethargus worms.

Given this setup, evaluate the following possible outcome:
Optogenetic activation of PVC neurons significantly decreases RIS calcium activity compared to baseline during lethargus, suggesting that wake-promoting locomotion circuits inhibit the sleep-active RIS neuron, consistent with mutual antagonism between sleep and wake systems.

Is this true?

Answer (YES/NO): NO